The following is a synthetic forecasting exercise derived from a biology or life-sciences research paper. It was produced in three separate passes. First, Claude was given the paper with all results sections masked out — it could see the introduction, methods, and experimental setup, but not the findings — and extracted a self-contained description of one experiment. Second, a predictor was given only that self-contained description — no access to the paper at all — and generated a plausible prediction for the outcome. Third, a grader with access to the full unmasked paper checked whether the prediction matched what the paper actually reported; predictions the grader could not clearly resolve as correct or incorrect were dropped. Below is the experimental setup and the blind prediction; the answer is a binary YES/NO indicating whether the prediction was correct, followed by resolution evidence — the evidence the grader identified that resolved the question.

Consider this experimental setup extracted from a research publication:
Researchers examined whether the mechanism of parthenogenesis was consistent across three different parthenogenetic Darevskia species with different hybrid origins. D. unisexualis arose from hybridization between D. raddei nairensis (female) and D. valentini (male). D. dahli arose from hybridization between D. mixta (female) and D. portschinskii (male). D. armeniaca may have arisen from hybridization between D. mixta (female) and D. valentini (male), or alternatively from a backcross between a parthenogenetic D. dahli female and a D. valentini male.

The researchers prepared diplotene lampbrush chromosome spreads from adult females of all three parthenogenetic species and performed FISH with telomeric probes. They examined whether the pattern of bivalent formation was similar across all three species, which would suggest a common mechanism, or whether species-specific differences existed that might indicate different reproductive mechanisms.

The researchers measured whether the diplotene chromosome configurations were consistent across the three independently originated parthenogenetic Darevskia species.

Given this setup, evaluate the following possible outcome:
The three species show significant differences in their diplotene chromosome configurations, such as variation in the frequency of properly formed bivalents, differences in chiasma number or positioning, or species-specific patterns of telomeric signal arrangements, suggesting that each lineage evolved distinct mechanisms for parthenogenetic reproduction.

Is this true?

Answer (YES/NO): NO